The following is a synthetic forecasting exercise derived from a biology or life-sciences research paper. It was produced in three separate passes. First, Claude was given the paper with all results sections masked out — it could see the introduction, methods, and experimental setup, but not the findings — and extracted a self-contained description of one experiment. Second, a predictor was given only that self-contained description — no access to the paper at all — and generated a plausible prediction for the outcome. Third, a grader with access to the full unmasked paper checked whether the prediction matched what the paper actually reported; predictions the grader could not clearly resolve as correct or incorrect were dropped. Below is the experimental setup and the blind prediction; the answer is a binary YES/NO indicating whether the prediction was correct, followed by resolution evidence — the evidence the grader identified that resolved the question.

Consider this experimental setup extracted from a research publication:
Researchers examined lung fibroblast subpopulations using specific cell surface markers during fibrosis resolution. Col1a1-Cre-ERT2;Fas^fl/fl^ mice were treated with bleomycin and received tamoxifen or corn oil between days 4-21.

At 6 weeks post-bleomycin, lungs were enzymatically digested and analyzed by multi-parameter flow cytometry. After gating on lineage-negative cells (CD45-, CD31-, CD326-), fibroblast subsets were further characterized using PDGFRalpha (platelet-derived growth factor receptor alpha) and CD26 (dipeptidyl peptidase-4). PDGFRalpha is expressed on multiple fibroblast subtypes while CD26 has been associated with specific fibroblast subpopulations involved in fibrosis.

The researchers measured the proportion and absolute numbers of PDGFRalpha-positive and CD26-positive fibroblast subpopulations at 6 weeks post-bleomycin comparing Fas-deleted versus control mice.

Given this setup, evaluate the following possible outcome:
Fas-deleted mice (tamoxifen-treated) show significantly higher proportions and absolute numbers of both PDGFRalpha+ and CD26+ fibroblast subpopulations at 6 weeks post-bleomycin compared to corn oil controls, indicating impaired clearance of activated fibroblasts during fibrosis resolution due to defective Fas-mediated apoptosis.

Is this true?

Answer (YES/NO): YES